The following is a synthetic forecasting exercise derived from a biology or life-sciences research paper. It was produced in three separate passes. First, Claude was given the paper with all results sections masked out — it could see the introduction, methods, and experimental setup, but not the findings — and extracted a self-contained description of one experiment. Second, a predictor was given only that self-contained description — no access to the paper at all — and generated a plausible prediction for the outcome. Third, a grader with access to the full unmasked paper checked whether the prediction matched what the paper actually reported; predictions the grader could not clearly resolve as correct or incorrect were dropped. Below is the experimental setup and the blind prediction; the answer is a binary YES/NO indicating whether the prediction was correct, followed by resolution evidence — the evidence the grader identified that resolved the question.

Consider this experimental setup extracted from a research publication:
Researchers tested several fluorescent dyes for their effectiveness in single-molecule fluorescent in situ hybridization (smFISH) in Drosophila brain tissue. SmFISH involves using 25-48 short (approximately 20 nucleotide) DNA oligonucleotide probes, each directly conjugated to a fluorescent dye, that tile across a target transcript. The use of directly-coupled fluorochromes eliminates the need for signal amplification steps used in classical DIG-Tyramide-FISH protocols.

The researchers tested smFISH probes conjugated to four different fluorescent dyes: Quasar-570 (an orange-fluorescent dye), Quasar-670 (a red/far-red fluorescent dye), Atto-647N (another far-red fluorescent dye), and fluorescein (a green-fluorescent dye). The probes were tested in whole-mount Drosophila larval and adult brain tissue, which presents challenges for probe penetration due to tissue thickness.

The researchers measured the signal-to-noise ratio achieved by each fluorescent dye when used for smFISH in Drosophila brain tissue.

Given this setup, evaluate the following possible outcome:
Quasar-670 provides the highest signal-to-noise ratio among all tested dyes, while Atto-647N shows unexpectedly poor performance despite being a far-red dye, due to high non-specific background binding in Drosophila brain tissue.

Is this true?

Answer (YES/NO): NO